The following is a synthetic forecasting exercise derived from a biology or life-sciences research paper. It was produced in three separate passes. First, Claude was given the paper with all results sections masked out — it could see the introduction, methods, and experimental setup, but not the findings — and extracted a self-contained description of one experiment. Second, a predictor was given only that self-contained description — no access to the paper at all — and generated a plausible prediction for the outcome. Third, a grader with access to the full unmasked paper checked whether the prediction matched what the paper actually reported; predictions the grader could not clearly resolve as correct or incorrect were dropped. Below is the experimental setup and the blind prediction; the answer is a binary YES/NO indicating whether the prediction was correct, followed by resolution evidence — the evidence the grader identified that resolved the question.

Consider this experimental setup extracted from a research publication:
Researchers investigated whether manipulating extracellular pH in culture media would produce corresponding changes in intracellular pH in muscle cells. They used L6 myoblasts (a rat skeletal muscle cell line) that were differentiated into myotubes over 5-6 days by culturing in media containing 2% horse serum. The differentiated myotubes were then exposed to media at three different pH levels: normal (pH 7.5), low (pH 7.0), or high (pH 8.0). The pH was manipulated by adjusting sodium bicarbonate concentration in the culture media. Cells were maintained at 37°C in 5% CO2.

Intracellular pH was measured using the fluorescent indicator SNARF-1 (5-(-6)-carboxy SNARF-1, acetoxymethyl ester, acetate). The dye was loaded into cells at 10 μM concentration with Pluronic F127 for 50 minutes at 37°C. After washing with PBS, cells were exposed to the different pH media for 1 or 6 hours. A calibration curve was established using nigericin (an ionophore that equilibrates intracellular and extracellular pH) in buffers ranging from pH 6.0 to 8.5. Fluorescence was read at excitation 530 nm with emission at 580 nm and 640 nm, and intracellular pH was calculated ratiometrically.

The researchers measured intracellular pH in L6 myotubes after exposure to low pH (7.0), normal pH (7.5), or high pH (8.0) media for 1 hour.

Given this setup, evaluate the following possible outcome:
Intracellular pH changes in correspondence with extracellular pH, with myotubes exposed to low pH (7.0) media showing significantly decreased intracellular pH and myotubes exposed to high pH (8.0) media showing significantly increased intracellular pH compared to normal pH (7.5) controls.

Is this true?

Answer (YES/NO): YES